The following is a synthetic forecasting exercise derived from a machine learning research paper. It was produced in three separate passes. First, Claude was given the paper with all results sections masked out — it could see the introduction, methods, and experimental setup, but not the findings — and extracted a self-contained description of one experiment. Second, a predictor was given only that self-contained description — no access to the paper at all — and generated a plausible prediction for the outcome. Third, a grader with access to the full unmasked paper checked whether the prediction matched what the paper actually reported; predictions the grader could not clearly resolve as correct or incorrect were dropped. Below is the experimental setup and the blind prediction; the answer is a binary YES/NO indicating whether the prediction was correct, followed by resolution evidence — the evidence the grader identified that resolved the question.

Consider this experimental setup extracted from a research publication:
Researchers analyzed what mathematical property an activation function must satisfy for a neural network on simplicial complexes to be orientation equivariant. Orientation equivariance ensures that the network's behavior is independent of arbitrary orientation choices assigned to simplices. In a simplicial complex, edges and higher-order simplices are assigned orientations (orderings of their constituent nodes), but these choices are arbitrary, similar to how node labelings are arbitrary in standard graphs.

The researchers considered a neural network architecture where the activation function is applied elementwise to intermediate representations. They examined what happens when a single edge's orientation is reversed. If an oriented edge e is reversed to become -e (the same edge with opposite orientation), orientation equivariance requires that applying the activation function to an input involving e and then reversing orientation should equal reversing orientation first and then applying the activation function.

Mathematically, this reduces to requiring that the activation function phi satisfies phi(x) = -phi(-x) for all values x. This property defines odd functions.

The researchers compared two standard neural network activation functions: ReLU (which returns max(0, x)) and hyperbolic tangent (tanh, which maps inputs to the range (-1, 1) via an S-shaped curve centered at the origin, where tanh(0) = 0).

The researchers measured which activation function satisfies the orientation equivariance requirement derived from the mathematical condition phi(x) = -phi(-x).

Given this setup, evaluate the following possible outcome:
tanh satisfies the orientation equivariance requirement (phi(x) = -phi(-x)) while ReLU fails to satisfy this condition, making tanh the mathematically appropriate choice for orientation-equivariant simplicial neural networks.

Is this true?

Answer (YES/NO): YES